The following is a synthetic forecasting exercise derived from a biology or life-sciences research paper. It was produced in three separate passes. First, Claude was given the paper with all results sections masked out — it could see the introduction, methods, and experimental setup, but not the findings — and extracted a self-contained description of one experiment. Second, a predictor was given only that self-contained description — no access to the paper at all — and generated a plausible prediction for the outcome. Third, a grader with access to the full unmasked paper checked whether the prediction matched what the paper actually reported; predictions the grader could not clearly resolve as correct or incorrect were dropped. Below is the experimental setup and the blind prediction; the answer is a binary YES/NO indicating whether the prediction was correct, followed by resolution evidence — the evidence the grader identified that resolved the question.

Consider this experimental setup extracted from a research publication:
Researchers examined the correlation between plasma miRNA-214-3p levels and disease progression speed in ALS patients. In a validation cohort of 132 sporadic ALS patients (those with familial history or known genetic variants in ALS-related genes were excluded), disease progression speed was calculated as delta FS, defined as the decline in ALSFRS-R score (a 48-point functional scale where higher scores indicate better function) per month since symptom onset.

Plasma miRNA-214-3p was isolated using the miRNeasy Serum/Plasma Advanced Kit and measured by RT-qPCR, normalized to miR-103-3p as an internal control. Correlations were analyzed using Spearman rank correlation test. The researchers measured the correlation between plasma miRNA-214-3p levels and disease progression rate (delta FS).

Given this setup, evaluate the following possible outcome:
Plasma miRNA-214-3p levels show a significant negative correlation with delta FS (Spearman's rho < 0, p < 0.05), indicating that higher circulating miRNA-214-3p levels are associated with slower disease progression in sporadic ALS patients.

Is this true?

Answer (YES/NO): NO